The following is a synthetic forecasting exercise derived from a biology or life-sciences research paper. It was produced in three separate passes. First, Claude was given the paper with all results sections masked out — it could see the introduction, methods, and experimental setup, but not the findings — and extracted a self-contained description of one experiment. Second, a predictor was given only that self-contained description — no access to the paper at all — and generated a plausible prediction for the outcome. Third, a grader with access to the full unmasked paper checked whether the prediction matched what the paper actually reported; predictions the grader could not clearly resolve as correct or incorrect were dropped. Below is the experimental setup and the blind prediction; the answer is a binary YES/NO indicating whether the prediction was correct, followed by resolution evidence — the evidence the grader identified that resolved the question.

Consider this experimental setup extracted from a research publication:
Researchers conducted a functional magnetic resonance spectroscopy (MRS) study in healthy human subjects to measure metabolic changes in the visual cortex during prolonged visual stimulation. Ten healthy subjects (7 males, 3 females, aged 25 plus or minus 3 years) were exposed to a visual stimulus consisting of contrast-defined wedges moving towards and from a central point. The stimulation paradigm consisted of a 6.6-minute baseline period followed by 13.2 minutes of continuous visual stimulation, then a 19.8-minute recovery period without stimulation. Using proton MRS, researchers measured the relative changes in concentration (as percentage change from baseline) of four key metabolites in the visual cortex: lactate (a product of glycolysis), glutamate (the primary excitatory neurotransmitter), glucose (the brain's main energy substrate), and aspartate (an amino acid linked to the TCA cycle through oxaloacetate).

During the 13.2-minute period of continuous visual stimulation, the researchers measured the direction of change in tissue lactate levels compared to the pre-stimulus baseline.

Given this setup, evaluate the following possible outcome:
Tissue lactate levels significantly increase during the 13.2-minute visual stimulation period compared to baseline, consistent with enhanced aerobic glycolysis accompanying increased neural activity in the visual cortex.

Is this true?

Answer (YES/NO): YES